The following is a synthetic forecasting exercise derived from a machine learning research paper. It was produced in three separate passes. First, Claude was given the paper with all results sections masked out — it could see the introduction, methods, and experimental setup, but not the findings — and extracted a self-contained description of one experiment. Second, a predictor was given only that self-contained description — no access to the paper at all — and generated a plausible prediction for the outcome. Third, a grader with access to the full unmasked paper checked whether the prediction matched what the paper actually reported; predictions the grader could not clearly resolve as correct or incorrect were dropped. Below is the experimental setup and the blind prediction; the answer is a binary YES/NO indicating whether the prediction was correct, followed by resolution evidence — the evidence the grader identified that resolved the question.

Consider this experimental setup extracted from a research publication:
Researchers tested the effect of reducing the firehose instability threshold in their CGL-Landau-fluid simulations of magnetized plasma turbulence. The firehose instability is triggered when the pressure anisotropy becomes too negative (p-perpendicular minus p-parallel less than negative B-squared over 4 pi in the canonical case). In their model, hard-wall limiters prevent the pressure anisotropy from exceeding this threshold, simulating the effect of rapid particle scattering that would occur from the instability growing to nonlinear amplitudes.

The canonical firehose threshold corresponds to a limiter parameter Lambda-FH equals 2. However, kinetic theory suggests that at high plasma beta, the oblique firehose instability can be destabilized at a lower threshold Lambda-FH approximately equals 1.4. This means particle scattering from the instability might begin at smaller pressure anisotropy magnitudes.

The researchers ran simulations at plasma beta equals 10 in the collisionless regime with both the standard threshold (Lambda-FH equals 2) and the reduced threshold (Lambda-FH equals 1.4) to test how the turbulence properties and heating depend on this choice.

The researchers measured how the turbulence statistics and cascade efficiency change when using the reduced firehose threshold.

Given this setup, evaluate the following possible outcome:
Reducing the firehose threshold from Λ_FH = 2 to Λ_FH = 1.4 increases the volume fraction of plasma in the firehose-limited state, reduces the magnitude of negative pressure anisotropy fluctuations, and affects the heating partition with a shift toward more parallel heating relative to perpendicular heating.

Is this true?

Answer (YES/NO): NO